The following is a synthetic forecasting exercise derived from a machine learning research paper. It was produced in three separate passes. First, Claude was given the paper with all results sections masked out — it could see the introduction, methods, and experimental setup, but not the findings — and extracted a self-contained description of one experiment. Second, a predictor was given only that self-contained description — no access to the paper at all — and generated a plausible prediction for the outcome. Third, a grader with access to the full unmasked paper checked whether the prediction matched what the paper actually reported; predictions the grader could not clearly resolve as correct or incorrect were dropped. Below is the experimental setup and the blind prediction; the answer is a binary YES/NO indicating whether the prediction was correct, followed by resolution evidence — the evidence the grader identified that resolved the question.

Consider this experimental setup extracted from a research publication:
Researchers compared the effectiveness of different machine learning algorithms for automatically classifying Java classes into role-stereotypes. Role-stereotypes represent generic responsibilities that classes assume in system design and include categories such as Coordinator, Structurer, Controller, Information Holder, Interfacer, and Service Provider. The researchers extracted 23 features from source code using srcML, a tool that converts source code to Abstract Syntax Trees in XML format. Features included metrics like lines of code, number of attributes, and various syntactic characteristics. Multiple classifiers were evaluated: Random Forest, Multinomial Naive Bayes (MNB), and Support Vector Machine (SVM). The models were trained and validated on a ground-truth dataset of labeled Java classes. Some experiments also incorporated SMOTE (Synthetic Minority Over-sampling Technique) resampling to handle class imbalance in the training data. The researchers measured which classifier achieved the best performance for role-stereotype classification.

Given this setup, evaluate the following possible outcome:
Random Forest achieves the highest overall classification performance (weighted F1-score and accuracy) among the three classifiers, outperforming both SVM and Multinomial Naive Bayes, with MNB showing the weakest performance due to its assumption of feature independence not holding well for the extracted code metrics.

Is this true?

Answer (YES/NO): NO